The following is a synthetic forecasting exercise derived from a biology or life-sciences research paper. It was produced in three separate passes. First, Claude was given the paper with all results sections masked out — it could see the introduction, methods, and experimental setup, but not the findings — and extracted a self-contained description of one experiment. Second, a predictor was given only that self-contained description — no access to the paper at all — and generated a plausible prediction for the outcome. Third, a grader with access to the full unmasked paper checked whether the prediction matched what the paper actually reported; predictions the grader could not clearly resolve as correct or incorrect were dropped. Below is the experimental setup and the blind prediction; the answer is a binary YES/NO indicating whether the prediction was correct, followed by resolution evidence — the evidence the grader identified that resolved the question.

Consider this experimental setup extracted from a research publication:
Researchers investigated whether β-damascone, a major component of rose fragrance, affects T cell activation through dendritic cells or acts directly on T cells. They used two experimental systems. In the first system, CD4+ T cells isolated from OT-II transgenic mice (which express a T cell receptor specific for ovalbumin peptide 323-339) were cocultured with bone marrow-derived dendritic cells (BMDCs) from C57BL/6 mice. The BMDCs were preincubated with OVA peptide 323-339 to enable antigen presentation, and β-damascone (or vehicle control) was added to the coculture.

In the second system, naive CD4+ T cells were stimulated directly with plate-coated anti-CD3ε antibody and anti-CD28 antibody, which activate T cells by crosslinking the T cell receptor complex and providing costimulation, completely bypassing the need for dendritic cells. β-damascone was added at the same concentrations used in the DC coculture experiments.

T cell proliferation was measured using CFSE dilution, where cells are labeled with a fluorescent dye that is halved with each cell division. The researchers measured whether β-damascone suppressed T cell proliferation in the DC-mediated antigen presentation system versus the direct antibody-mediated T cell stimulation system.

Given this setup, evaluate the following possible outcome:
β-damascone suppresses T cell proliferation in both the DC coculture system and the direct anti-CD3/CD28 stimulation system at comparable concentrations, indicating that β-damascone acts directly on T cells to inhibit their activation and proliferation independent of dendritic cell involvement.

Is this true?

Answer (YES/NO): NO